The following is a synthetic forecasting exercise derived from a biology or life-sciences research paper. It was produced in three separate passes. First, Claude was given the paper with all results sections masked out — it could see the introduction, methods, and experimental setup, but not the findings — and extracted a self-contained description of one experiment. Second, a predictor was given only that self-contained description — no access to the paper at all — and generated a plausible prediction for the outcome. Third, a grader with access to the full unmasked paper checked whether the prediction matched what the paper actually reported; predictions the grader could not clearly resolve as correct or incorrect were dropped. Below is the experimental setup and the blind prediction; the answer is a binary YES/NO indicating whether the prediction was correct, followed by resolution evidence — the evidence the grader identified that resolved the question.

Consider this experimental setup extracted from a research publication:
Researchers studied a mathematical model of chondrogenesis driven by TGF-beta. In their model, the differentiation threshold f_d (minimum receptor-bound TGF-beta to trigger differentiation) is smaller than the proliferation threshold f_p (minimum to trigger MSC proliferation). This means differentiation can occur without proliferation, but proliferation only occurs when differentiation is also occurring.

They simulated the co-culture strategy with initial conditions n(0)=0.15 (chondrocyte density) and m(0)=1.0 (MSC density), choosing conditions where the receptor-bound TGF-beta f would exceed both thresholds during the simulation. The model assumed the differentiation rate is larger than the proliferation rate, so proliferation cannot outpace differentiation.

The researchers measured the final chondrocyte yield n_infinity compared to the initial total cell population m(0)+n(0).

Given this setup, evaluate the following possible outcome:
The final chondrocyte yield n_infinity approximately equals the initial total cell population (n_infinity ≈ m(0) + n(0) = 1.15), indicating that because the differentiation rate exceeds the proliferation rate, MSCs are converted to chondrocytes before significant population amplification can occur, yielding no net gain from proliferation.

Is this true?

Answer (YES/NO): NO